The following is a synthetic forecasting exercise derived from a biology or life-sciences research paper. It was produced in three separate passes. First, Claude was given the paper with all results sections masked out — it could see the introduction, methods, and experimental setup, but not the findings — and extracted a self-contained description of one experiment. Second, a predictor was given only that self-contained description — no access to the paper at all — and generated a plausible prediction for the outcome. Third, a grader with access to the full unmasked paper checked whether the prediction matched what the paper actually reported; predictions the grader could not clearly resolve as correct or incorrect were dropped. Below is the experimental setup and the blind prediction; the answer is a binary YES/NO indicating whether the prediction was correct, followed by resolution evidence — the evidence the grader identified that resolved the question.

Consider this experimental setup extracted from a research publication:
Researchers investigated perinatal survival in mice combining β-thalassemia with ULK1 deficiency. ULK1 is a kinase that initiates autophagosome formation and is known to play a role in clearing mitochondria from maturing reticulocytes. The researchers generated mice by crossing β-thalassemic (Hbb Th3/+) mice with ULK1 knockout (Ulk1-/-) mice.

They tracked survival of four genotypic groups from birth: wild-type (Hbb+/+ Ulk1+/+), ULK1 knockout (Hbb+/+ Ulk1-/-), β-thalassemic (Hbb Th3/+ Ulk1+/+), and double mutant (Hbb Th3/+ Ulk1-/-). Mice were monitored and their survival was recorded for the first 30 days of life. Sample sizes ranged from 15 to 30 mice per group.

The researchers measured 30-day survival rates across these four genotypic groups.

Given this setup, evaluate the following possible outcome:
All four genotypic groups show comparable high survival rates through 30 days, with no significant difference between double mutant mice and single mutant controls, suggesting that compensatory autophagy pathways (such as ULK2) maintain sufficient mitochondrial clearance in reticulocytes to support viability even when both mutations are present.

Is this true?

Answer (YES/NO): NO